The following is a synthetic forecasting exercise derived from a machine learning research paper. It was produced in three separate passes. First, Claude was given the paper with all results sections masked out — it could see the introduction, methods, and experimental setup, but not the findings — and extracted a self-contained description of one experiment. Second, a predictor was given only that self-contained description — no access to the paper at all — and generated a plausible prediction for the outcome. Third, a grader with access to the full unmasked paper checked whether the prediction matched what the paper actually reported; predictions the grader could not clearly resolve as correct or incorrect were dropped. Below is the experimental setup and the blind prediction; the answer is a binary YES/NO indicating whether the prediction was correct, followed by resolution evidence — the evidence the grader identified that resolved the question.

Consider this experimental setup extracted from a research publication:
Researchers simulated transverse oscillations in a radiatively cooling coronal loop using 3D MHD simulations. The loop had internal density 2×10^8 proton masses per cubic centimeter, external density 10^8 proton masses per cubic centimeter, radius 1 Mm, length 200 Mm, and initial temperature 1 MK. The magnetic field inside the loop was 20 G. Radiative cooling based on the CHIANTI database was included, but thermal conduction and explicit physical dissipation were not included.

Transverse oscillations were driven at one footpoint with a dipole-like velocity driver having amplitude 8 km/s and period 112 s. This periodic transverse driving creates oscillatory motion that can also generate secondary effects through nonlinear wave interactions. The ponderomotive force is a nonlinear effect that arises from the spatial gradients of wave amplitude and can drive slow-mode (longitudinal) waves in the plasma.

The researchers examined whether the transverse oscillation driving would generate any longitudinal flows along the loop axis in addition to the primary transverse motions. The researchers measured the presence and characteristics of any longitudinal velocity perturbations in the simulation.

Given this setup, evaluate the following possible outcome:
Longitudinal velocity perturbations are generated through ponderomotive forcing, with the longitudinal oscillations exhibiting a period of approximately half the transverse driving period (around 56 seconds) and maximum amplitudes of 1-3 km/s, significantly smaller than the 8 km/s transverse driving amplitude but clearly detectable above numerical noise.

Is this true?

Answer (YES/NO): NO